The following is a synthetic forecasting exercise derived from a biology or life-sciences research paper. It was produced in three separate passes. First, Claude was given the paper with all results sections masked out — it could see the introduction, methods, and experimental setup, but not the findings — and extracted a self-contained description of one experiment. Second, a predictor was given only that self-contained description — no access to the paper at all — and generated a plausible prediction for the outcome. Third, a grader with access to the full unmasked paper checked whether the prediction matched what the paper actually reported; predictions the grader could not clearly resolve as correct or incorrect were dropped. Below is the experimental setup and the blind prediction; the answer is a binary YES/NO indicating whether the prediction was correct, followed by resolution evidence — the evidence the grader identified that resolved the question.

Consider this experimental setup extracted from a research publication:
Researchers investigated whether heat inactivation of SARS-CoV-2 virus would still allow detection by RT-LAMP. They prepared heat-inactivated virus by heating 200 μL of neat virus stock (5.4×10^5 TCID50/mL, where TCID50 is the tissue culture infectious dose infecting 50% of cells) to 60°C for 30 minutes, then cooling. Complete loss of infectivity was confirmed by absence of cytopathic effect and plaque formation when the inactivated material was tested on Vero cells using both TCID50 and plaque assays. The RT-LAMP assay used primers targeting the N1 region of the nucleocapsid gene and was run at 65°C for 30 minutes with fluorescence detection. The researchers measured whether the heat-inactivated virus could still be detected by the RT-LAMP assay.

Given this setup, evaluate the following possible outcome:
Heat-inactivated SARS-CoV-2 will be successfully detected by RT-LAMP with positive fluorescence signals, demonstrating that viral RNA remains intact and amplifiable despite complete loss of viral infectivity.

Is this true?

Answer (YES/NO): YES